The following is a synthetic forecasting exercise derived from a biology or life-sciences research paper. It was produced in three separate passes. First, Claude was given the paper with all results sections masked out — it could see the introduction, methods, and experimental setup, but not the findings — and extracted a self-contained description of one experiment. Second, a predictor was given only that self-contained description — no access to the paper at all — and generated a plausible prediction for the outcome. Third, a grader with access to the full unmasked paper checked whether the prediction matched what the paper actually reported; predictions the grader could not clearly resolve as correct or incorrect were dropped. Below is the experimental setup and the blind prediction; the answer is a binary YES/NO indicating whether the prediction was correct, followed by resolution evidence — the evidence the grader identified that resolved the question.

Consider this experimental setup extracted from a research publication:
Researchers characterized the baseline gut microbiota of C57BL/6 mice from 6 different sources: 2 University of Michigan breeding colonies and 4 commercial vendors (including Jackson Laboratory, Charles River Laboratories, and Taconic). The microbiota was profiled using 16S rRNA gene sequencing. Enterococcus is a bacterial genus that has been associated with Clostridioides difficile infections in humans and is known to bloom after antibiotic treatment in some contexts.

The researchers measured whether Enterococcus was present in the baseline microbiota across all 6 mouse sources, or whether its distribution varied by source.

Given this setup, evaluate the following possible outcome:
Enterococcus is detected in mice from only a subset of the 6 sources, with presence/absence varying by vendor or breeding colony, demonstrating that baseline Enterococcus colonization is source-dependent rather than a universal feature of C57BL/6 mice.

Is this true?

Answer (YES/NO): YES